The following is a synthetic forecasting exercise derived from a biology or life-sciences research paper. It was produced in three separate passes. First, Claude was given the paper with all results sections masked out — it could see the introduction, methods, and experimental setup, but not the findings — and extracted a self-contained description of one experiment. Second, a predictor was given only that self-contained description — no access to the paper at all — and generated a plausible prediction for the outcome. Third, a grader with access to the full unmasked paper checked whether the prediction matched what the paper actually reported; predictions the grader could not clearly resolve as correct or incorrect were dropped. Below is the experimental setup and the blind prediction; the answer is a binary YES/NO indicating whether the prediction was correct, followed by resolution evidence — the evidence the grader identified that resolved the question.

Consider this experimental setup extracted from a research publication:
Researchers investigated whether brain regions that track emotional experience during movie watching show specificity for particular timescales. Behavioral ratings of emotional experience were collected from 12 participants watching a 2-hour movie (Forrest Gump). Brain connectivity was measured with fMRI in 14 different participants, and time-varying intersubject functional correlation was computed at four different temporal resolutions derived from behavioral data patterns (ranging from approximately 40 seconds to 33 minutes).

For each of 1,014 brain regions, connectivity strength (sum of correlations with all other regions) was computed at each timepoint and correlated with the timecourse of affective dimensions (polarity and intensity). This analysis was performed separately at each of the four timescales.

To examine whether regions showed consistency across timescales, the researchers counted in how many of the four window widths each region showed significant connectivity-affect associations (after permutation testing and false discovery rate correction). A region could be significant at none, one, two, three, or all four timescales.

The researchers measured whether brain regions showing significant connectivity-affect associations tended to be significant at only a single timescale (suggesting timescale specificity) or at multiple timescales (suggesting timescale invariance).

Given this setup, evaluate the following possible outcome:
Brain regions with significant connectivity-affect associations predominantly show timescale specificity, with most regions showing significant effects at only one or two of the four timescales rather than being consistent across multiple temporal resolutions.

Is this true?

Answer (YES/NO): NO